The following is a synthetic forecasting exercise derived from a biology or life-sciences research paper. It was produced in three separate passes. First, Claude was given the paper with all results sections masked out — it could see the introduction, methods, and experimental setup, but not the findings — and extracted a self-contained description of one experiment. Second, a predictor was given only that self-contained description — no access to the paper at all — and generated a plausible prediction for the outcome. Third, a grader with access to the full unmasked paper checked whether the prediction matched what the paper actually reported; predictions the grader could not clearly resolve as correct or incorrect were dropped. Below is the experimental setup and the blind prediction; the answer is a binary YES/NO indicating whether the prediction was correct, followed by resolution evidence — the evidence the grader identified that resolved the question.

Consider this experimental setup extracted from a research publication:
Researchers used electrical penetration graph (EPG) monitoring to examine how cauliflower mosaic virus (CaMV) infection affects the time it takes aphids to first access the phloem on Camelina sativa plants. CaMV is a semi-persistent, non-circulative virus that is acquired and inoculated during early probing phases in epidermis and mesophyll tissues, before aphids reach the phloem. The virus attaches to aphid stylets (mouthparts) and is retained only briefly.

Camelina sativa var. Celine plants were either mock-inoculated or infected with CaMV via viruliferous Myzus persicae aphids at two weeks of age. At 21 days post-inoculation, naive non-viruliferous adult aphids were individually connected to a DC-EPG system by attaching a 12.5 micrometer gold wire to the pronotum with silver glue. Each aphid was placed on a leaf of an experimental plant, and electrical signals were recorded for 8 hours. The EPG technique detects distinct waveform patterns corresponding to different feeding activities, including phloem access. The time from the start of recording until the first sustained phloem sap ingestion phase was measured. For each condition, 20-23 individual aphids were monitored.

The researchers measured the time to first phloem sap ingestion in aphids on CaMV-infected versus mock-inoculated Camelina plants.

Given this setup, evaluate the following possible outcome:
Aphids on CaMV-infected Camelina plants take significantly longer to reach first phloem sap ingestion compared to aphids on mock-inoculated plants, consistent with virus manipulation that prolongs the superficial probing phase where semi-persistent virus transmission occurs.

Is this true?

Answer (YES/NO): NO